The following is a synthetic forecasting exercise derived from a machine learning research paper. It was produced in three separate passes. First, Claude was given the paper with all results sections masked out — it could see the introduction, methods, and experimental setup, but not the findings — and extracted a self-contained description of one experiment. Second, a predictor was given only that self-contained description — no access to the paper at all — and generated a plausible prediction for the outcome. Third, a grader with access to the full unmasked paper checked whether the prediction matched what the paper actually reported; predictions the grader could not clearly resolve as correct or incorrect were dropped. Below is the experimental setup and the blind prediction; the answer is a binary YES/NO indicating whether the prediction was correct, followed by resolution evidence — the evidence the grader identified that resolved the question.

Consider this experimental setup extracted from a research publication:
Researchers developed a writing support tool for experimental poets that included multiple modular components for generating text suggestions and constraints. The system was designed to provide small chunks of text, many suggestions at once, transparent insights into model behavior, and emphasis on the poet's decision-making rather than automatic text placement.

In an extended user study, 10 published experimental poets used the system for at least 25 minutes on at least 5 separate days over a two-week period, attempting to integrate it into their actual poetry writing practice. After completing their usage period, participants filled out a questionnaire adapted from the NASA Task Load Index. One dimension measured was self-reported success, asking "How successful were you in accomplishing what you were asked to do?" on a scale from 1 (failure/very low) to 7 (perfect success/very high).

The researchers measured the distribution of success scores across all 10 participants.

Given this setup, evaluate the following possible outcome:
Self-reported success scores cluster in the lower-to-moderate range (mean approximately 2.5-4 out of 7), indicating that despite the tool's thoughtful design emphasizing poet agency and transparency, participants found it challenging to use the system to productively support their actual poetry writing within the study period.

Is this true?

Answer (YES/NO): NO